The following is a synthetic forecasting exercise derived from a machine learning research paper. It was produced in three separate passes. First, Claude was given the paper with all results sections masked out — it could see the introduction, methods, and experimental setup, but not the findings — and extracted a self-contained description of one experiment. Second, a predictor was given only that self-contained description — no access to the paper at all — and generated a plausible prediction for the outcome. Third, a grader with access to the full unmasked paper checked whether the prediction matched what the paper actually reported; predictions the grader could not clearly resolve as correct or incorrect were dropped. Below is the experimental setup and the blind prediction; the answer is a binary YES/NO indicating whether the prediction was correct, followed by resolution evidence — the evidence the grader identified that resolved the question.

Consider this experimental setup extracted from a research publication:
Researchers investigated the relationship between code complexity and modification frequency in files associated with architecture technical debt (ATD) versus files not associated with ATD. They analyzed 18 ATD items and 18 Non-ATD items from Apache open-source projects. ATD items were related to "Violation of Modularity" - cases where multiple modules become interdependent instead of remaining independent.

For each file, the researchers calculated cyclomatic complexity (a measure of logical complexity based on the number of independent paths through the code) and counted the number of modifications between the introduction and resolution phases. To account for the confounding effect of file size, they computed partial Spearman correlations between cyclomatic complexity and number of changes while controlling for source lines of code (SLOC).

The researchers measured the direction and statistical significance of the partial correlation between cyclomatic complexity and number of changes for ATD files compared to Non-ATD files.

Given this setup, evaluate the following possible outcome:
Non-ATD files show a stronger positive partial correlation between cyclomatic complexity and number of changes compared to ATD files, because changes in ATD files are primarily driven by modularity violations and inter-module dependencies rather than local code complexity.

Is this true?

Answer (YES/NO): YES